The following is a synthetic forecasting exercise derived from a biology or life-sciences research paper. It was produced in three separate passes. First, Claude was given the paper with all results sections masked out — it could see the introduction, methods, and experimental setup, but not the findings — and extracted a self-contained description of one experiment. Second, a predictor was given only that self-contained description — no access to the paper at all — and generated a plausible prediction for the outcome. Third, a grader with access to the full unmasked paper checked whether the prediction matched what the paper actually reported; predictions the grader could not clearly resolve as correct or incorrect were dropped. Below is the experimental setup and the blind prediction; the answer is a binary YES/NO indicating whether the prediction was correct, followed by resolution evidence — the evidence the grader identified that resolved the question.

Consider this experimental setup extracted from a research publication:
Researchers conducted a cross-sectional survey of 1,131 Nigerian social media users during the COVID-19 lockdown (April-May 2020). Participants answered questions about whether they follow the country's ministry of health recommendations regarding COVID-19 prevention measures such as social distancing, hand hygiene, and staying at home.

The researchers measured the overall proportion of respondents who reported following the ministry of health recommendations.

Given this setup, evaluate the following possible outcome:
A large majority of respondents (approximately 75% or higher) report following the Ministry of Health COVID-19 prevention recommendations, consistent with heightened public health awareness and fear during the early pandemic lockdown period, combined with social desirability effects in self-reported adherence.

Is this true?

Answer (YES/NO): YES